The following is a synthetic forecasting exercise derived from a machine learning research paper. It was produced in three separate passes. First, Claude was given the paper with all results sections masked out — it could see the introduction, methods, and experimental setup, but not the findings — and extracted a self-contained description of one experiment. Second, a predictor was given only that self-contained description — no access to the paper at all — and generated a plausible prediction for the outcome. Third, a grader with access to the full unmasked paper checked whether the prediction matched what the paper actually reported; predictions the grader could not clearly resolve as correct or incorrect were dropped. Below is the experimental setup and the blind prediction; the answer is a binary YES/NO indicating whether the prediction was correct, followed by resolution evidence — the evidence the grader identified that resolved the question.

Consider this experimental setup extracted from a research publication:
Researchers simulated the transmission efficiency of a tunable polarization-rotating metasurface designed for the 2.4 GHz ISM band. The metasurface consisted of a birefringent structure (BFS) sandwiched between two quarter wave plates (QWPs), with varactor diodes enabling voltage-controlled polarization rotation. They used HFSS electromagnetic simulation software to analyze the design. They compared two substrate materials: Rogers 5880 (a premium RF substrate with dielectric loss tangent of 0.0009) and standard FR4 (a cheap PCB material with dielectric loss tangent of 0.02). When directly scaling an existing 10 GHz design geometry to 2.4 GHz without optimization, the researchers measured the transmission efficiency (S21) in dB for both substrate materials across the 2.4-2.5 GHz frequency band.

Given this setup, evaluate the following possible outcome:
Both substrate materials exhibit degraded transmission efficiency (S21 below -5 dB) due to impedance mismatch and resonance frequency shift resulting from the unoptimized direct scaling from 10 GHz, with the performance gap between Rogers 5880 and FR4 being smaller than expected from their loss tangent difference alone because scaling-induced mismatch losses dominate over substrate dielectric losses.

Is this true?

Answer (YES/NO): NO